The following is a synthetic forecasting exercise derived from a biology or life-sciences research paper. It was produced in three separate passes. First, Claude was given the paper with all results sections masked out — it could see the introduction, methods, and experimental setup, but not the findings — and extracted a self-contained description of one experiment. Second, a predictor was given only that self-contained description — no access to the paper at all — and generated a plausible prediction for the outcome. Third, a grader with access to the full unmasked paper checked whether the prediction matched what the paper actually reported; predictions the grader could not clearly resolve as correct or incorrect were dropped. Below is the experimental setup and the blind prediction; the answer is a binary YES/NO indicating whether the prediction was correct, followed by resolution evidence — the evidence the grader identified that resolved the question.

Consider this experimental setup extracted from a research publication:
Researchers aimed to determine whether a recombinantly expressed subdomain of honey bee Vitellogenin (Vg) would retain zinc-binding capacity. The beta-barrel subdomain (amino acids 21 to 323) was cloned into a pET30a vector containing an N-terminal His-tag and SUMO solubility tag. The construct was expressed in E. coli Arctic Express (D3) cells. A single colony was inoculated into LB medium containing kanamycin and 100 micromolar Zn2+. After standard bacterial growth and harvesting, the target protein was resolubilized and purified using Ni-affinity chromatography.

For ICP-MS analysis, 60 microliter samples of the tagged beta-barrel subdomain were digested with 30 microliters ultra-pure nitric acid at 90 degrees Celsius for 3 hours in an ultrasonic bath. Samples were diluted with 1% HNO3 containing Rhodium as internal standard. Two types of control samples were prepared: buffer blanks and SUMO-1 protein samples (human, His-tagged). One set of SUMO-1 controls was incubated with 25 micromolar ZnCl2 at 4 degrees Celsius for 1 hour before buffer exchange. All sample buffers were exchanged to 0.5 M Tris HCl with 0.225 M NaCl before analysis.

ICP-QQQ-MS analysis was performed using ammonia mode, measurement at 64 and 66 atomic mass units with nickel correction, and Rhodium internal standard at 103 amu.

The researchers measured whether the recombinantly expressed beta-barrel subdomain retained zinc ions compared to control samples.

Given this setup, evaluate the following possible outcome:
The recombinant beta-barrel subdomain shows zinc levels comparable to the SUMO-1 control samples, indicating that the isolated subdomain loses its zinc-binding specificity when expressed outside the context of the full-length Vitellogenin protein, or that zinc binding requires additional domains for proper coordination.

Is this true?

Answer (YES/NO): NO